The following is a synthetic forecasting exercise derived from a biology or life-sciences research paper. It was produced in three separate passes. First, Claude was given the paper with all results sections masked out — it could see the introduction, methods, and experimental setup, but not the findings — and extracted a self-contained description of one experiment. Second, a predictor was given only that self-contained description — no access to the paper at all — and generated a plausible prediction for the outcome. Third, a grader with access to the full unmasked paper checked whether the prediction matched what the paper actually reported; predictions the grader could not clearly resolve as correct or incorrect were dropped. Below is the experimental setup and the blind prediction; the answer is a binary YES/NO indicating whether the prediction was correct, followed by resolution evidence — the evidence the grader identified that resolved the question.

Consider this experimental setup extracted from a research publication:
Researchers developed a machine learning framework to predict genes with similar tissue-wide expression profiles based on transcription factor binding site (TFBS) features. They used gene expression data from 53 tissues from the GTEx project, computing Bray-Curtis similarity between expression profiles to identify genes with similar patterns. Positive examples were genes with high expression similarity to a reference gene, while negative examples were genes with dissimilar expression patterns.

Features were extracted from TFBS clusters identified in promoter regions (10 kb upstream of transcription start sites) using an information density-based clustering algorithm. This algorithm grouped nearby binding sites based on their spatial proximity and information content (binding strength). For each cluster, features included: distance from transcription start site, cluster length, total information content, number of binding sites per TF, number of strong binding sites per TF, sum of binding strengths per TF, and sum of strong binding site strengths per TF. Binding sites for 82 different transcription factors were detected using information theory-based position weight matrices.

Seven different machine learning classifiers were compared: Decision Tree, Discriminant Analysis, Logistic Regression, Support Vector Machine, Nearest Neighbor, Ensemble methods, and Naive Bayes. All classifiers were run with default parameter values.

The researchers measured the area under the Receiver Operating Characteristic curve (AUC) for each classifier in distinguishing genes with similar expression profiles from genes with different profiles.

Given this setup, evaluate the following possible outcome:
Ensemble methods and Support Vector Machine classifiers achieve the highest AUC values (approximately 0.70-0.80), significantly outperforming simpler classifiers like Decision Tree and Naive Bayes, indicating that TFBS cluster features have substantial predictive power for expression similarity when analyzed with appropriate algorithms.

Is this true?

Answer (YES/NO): NO